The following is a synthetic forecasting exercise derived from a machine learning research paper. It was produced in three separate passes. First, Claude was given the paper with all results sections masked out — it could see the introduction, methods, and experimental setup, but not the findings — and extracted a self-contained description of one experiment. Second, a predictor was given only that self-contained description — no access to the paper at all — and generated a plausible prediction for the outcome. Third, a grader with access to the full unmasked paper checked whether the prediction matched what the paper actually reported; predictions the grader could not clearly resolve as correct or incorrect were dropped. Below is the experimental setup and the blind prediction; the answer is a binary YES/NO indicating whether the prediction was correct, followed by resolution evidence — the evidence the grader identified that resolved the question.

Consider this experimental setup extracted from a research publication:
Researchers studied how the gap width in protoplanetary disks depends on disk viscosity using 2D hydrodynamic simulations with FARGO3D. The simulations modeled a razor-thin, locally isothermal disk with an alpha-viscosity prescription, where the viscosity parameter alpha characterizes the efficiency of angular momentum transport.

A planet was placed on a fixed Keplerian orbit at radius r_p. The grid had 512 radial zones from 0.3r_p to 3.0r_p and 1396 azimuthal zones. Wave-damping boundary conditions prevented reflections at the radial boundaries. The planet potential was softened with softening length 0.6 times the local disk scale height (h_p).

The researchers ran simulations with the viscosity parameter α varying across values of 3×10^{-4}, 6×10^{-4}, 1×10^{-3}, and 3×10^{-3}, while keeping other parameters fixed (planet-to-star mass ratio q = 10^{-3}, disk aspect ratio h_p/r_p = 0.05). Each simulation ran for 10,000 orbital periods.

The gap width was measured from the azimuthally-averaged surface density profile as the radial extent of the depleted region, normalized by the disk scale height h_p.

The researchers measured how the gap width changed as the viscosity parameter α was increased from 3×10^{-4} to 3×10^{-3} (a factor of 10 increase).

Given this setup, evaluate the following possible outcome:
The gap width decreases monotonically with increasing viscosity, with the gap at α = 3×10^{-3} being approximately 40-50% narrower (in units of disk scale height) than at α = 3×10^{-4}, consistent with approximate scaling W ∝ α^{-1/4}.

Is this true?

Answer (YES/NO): YES